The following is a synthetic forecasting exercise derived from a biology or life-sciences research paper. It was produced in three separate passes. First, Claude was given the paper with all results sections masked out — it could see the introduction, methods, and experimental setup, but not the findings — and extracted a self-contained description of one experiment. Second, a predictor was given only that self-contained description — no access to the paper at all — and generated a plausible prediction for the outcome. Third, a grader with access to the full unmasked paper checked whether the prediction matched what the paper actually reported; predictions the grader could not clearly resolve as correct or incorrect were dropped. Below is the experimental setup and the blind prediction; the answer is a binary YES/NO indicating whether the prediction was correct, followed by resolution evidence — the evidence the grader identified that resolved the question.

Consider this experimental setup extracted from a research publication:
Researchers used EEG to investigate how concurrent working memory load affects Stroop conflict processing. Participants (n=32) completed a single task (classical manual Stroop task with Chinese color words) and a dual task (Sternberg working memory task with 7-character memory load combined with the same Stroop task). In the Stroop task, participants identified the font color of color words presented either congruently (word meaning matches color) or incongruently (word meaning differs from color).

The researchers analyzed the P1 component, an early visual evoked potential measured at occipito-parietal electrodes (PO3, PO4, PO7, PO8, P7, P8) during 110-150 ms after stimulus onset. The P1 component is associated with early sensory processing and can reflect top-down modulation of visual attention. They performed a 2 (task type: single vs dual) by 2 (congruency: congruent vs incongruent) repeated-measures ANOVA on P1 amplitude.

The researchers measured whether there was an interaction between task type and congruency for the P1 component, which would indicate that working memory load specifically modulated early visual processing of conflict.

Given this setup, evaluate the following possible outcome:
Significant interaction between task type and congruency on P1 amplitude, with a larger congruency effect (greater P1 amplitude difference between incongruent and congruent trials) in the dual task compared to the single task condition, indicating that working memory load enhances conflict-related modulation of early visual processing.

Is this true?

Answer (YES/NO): NO